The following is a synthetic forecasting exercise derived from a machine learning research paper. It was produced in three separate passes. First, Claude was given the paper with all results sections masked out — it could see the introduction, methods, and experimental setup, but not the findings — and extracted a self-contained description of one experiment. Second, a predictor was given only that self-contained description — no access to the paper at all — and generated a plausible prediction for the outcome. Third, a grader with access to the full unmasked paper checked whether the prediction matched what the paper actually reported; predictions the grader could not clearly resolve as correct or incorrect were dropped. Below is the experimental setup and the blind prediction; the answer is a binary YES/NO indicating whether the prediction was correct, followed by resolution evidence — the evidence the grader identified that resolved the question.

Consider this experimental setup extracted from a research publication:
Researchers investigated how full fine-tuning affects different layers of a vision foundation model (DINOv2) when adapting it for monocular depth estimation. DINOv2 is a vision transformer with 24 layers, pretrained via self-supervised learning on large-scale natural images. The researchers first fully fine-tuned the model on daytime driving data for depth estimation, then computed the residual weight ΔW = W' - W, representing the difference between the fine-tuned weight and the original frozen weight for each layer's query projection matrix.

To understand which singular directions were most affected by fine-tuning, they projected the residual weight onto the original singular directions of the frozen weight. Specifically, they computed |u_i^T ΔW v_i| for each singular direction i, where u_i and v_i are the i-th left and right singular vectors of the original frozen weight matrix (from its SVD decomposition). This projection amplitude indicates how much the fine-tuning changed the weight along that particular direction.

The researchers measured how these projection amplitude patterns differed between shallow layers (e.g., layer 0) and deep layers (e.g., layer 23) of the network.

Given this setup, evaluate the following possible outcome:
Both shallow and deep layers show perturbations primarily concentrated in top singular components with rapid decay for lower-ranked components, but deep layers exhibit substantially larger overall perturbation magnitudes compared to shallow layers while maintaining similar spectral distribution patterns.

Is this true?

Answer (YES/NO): NO